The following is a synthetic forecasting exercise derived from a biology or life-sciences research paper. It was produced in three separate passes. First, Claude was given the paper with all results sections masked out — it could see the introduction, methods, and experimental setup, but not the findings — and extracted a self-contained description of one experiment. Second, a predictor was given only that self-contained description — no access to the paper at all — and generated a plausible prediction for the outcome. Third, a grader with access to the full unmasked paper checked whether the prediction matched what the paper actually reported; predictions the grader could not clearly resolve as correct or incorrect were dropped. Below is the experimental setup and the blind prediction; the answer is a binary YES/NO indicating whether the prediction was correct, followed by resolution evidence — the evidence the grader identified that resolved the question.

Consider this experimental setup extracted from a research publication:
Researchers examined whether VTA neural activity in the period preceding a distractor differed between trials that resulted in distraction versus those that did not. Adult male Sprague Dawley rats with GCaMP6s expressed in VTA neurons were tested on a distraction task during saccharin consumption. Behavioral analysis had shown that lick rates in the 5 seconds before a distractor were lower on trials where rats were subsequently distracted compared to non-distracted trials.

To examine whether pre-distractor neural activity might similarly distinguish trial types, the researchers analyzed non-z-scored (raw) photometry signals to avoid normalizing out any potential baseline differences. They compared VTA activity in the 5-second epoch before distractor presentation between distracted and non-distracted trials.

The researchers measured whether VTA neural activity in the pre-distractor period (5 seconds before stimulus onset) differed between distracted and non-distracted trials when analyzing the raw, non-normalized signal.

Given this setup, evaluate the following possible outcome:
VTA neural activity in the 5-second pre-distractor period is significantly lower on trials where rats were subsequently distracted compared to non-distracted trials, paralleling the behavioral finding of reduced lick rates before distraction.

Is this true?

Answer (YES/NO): NO